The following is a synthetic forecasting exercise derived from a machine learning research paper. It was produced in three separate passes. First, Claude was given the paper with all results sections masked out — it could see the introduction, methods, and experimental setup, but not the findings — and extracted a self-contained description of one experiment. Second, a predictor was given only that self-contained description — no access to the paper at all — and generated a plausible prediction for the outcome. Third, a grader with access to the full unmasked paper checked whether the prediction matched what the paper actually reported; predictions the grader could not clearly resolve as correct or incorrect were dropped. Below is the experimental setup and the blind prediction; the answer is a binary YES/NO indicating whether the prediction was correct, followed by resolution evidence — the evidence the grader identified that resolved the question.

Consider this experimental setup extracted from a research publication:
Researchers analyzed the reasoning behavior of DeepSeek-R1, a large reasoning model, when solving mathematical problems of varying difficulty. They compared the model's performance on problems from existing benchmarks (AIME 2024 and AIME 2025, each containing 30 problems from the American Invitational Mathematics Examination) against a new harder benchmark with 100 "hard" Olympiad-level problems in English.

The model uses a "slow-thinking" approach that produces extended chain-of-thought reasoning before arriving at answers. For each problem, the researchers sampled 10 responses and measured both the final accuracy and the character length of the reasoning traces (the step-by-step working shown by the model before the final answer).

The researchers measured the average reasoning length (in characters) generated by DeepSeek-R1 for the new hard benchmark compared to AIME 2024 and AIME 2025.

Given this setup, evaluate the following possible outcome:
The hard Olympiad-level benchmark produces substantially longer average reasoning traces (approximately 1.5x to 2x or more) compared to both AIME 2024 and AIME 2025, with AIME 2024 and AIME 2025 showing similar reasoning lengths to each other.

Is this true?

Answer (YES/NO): NO